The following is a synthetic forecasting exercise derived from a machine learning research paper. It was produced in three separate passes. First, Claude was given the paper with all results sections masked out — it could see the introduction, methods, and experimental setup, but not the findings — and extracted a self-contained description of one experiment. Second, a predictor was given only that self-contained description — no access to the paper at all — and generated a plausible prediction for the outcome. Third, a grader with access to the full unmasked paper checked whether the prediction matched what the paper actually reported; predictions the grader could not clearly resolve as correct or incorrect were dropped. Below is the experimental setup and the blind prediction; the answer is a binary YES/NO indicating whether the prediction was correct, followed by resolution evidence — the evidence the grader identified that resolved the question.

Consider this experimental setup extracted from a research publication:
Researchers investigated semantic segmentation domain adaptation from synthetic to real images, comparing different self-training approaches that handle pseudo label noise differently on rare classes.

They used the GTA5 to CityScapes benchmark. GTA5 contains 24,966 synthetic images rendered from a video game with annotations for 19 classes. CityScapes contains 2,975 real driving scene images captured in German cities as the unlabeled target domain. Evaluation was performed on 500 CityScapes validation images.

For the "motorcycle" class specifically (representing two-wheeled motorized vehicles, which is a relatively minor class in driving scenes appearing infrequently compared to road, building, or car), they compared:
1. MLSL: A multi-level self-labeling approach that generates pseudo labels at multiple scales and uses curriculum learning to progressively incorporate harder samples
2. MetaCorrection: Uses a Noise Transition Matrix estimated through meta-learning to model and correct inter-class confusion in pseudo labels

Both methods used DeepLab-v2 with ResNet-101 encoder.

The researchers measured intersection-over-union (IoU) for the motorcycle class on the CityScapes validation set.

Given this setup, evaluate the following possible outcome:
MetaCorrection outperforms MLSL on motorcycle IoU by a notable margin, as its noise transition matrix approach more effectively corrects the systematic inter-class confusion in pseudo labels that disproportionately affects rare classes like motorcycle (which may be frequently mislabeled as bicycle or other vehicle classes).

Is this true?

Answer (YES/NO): NO